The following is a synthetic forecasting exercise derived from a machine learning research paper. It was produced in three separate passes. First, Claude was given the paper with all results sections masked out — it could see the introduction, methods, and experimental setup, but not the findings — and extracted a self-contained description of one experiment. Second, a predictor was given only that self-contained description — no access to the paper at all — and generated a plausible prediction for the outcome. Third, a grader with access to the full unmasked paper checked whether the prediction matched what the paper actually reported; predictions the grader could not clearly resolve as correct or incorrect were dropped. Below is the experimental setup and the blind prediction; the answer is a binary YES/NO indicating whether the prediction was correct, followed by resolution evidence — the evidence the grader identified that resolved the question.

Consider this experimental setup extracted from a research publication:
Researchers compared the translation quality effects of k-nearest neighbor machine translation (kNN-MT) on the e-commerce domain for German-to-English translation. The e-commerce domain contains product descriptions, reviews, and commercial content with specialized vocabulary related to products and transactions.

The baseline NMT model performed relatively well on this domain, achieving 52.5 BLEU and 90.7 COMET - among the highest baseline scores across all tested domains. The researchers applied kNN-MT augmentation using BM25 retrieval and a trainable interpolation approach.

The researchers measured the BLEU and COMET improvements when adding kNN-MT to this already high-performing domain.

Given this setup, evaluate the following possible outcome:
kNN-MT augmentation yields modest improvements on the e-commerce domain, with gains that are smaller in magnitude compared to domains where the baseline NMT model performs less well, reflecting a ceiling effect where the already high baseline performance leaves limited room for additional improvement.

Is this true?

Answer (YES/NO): NO